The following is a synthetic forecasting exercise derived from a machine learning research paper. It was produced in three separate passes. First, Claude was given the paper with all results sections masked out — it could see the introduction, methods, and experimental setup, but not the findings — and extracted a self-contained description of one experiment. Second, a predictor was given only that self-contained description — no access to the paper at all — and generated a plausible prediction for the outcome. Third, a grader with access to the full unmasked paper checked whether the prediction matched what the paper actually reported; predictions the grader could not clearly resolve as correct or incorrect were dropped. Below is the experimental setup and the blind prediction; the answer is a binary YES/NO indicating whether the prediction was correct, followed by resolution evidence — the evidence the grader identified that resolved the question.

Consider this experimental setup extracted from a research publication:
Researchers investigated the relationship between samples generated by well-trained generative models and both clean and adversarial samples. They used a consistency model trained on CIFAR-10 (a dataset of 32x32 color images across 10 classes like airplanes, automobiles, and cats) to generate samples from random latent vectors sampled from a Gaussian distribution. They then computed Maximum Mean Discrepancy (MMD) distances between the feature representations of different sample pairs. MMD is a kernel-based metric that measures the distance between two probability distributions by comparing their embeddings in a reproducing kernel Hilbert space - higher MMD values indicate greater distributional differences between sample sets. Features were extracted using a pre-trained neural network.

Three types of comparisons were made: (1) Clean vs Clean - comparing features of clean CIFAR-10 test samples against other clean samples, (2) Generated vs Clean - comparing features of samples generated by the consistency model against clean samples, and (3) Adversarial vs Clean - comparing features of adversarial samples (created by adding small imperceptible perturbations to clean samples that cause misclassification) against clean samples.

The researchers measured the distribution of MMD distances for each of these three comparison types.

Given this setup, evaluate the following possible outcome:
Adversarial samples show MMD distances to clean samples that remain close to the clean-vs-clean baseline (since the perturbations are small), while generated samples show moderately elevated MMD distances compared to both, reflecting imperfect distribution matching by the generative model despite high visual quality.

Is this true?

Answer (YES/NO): NO